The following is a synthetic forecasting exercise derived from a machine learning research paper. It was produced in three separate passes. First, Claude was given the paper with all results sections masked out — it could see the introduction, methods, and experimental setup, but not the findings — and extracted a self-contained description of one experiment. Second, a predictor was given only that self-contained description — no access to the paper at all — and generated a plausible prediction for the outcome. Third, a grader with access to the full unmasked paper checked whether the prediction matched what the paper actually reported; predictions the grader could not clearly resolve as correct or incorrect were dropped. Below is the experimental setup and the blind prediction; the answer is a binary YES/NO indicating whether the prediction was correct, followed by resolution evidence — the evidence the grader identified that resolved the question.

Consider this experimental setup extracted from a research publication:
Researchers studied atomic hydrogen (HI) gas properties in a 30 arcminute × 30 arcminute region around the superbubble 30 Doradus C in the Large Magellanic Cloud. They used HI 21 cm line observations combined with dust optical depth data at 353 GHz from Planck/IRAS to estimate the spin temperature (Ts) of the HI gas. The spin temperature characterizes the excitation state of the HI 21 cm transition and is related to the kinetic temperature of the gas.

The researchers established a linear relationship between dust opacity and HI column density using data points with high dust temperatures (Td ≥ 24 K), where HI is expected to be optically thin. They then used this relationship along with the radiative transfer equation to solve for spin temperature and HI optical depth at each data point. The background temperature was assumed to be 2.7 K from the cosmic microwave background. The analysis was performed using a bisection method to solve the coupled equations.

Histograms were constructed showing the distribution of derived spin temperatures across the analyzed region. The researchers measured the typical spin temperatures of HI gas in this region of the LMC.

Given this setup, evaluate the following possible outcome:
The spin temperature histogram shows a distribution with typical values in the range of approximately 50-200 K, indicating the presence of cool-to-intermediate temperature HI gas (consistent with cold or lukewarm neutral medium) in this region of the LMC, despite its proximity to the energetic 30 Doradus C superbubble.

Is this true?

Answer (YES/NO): YES